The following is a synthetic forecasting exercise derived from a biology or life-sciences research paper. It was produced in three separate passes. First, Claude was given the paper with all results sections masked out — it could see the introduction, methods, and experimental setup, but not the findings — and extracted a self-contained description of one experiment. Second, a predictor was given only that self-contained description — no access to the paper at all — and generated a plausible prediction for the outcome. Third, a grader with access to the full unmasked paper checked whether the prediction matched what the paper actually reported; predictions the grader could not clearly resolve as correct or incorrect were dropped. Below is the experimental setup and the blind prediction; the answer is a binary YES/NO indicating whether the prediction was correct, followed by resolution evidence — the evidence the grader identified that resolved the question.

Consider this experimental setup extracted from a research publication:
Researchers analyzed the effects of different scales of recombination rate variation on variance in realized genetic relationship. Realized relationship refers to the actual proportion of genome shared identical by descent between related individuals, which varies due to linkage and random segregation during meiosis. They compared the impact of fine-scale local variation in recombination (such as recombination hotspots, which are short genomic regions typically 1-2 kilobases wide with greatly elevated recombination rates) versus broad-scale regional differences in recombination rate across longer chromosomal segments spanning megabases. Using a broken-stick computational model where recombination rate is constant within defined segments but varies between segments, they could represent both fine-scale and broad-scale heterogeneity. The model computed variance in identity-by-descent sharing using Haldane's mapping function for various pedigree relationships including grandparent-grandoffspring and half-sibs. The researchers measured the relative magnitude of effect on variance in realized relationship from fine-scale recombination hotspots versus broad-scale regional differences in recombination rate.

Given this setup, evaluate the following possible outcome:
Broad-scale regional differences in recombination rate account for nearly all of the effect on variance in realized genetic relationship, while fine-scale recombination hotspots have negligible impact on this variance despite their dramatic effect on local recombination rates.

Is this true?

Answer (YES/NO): YES